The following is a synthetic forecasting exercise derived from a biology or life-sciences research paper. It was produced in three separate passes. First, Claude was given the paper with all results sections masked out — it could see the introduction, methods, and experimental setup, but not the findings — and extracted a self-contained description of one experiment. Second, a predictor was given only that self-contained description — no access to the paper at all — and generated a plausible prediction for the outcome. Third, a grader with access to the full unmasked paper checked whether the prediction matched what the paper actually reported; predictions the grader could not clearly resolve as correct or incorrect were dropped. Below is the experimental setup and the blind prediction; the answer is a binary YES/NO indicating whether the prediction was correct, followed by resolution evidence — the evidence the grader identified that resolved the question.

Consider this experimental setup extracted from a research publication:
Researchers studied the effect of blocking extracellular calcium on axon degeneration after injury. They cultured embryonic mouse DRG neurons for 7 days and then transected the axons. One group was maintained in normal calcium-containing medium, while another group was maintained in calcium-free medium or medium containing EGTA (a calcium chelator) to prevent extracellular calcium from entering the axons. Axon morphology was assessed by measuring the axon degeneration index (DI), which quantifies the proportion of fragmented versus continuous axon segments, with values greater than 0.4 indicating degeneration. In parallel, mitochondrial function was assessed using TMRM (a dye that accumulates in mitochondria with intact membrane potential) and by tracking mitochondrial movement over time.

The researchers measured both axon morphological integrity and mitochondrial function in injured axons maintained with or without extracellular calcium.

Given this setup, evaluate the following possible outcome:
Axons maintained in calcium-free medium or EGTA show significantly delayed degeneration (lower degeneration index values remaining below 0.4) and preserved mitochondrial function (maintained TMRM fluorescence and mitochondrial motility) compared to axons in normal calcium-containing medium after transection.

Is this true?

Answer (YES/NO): NO